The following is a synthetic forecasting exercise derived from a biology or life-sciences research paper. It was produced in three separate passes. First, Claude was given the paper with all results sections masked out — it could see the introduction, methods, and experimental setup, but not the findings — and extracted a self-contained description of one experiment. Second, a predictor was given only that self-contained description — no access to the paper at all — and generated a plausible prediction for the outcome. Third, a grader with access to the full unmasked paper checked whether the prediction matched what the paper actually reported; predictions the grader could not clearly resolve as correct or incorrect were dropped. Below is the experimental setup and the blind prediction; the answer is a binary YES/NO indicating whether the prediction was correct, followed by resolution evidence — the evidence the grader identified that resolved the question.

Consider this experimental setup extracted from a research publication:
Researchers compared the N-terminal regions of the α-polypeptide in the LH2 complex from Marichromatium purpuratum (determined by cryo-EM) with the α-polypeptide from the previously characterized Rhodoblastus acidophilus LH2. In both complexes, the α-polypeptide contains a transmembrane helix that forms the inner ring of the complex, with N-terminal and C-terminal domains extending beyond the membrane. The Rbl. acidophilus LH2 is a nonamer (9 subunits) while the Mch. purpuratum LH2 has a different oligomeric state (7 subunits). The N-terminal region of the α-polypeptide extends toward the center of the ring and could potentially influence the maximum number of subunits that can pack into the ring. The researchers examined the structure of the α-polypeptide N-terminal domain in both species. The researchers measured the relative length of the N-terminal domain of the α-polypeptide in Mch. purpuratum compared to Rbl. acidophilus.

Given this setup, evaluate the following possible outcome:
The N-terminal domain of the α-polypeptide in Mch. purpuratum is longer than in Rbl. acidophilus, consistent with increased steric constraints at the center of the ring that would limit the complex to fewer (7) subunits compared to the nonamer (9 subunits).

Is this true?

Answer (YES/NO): YES